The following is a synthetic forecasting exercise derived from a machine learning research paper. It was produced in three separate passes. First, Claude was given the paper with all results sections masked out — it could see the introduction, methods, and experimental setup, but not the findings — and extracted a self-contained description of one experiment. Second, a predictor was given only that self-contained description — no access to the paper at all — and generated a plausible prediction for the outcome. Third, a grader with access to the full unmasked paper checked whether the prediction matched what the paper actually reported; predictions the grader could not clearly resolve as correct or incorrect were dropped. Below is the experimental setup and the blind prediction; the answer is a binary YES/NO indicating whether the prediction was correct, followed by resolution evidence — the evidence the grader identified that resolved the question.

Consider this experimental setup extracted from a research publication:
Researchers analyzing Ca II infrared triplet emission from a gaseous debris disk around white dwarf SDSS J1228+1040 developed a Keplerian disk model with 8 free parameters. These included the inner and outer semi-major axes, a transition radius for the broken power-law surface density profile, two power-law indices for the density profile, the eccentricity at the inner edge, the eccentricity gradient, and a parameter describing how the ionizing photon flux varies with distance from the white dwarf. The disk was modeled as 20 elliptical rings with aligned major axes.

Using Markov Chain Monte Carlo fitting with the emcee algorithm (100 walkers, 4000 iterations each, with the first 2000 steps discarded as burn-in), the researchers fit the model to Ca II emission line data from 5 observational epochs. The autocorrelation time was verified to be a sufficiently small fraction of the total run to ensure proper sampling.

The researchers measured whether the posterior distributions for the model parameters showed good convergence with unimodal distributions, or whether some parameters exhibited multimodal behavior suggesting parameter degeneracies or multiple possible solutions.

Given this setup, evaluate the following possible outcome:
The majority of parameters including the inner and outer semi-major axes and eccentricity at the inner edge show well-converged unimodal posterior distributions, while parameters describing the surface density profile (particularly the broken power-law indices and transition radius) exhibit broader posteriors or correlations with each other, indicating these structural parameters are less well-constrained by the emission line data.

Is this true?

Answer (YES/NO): NO